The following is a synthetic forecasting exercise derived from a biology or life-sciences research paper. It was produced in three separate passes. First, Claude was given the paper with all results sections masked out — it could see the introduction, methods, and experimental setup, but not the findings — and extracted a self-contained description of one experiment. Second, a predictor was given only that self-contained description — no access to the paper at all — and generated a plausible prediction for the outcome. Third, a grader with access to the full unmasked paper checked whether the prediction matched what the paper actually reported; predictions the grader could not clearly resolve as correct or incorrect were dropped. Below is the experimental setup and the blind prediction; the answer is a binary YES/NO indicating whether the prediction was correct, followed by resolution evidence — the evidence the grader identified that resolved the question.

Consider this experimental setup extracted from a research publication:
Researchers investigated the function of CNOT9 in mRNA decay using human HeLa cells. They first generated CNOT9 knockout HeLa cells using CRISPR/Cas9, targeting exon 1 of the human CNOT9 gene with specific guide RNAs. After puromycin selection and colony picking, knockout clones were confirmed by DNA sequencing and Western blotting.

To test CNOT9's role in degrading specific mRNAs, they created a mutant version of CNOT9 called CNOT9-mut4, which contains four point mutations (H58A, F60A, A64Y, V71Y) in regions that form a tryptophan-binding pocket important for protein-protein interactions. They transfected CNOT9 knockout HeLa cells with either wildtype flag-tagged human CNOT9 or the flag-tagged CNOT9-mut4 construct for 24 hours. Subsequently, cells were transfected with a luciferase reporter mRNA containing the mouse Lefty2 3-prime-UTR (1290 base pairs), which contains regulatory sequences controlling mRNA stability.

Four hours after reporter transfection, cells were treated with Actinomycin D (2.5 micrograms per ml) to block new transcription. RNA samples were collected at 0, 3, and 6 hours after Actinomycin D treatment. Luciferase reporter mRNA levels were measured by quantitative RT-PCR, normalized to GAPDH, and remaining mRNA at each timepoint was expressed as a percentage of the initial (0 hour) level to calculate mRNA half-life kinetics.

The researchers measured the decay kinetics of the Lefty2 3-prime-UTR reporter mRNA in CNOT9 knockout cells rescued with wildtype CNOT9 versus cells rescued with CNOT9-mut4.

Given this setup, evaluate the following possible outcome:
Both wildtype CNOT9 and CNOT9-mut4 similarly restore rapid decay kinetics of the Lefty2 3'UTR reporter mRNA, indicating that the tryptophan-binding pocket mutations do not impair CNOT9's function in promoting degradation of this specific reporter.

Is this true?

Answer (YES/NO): NO